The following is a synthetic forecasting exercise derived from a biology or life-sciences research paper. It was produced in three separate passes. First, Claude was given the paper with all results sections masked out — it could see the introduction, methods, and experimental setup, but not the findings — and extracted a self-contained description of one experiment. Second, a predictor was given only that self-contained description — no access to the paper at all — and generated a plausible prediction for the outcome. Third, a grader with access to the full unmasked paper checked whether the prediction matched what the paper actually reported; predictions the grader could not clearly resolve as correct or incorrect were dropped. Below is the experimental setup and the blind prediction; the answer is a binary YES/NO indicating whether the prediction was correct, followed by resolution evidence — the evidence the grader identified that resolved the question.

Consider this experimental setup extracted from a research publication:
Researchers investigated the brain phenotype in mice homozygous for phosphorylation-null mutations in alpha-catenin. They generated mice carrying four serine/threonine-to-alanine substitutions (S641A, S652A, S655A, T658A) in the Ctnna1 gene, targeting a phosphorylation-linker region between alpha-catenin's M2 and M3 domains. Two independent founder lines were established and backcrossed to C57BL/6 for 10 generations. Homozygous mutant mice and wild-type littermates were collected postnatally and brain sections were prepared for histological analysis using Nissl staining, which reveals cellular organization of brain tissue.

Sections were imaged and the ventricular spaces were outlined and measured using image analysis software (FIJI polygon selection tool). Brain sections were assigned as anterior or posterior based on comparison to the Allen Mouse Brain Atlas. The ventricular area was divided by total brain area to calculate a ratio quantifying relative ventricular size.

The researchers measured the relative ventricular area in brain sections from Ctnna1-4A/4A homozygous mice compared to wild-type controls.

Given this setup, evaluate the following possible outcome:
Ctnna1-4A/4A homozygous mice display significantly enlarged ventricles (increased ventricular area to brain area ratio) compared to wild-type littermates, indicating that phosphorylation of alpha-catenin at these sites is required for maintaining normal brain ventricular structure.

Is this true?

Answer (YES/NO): YES